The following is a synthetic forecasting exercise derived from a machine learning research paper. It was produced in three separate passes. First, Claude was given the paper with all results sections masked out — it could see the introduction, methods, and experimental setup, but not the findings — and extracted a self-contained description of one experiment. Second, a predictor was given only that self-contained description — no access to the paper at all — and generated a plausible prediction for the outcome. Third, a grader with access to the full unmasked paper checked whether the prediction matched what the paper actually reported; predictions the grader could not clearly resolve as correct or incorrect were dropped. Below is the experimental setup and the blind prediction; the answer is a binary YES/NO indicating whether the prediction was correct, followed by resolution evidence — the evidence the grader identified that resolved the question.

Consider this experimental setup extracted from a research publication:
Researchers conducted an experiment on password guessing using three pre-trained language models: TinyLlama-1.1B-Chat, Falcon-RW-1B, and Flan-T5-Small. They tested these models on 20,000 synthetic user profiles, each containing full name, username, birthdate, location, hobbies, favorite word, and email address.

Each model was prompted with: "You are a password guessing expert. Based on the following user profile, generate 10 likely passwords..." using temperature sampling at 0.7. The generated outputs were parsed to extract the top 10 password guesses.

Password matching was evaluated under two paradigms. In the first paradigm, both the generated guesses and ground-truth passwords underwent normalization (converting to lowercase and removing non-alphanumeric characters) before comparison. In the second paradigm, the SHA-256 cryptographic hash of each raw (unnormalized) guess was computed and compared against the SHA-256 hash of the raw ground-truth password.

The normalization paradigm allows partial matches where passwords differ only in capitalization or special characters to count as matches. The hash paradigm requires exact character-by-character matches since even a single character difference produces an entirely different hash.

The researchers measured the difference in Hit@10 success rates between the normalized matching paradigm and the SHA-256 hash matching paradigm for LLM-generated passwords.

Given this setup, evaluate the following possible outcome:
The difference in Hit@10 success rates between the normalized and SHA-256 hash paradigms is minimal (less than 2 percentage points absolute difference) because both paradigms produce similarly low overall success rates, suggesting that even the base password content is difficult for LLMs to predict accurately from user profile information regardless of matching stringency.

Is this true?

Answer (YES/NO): YES